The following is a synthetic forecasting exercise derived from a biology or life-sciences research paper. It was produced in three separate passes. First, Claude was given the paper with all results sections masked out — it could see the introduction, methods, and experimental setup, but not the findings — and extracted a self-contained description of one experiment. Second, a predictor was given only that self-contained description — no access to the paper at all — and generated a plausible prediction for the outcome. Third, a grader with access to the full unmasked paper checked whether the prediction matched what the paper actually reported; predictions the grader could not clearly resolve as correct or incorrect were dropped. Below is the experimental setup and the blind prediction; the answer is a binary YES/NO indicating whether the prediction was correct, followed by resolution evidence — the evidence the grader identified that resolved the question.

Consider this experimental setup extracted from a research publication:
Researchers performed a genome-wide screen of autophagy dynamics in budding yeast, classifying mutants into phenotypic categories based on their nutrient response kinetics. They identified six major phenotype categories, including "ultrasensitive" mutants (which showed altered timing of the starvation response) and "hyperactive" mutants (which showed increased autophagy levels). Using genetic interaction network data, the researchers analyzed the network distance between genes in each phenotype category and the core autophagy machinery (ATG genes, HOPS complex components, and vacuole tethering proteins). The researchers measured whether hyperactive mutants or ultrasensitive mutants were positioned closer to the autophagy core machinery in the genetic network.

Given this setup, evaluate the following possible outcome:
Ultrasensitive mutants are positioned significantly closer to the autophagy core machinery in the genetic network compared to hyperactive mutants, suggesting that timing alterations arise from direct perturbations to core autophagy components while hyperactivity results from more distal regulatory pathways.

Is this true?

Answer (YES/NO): NO